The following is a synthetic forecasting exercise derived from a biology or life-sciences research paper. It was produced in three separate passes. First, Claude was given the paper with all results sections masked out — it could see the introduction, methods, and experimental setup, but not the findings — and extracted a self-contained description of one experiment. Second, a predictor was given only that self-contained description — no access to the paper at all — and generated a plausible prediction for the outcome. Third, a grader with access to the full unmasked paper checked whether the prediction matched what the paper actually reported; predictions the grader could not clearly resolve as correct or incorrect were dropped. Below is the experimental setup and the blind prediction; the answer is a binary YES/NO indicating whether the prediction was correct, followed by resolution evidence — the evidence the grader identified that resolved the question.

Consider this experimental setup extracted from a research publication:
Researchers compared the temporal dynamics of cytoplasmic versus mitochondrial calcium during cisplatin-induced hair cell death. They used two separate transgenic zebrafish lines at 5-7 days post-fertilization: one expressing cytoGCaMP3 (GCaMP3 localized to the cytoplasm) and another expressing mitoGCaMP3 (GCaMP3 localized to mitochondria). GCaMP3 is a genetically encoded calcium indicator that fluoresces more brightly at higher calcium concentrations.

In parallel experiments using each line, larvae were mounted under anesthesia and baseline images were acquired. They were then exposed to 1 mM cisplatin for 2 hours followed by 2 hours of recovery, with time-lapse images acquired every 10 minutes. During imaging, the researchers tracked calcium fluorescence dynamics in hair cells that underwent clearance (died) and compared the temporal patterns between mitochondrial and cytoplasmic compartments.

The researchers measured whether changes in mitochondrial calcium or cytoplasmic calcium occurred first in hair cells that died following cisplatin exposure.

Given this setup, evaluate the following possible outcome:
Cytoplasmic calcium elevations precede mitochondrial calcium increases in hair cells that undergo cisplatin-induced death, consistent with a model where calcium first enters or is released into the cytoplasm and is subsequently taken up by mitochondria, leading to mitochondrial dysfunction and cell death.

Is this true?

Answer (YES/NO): NO